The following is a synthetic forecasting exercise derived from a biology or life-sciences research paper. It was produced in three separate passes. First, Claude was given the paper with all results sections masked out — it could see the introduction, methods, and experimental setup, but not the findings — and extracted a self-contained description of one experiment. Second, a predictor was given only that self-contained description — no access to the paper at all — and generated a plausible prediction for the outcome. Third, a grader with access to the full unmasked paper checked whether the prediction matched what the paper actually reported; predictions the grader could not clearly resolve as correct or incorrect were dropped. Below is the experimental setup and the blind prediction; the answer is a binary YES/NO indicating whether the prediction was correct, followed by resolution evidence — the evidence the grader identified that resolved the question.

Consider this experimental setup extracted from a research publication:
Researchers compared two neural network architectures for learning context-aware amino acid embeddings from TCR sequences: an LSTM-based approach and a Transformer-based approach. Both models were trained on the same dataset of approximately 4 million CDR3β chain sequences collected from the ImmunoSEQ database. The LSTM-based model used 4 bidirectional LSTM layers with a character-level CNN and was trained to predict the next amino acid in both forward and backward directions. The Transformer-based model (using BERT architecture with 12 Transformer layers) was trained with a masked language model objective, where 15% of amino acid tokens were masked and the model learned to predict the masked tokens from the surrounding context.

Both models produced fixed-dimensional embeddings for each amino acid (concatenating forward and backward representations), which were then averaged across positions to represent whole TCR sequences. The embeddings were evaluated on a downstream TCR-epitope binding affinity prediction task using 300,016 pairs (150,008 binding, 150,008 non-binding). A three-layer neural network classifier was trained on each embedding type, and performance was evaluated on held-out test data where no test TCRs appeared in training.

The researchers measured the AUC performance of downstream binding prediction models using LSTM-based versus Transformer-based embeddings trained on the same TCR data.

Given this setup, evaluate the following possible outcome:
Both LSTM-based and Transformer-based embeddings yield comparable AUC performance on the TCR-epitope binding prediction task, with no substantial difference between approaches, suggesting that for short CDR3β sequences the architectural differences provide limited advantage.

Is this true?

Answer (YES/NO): NO